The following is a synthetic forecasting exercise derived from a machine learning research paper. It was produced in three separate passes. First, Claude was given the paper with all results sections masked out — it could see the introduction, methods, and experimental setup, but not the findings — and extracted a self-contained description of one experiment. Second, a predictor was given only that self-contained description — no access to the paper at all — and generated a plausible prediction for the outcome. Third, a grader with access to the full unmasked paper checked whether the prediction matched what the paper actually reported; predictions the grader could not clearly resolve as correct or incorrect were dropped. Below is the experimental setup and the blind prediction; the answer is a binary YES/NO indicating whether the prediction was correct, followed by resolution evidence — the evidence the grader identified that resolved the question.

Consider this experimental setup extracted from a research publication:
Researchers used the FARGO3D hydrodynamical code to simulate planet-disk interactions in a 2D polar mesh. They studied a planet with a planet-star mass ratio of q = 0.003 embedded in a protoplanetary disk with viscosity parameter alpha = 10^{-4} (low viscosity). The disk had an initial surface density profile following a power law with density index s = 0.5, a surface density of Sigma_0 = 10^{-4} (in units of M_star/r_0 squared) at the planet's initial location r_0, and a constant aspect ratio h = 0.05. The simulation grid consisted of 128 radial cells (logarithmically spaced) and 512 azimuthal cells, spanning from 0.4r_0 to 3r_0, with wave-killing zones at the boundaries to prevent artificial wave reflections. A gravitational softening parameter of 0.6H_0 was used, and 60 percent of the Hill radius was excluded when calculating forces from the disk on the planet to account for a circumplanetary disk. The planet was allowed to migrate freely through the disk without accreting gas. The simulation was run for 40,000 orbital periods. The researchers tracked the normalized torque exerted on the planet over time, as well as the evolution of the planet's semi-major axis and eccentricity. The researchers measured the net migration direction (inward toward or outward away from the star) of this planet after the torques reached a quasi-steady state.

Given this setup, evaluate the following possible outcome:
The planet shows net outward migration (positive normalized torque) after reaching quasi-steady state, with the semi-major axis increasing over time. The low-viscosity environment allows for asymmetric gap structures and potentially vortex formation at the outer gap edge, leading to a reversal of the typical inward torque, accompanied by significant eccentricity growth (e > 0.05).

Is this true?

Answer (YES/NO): NO